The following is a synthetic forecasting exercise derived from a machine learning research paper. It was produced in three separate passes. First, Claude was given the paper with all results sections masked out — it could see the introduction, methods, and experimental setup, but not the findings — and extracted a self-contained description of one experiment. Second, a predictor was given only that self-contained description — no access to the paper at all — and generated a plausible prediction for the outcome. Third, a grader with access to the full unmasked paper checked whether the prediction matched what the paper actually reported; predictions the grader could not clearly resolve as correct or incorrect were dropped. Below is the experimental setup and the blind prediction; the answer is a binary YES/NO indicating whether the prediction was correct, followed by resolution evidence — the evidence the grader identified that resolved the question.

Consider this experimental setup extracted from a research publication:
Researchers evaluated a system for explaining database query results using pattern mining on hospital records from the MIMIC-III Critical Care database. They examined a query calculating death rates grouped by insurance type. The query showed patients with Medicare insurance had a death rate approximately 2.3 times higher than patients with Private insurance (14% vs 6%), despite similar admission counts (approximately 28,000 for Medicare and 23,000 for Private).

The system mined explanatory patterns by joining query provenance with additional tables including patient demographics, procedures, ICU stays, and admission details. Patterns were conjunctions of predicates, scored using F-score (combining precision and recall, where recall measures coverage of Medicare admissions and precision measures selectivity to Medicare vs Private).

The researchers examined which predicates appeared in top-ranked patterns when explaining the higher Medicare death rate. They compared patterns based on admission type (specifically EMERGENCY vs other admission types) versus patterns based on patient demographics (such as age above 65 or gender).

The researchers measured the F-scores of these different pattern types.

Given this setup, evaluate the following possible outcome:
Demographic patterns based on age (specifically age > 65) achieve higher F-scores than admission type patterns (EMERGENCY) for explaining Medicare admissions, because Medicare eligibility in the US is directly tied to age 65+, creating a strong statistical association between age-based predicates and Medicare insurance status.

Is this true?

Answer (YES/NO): NO